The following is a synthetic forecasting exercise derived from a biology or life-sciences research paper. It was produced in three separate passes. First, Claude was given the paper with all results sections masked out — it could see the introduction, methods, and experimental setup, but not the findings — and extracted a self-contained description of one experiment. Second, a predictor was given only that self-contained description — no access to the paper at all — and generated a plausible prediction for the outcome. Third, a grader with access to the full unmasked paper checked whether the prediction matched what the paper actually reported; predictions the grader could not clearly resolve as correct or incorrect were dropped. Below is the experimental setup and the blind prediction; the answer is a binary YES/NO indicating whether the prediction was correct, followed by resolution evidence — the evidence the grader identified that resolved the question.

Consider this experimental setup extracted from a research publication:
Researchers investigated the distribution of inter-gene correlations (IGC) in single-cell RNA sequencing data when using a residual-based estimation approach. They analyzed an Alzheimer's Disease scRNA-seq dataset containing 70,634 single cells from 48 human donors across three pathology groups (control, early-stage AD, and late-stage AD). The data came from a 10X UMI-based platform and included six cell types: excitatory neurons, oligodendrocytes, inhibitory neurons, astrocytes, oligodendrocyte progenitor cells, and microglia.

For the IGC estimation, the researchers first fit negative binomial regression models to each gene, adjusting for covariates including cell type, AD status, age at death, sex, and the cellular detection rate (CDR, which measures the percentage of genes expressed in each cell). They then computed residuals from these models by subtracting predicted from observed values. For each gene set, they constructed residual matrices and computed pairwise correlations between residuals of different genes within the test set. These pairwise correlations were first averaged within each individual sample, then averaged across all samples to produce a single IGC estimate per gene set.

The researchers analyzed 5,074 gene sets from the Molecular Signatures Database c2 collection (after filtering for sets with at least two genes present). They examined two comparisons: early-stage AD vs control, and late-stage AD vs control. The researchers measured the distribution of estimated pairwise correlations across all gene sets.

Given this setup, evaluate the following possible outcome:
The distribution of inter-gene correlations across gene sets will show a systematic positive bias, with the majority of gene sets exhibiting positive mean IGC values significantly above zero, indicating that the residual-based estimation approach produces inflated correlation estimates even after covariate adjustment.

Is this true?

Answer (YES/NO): NO